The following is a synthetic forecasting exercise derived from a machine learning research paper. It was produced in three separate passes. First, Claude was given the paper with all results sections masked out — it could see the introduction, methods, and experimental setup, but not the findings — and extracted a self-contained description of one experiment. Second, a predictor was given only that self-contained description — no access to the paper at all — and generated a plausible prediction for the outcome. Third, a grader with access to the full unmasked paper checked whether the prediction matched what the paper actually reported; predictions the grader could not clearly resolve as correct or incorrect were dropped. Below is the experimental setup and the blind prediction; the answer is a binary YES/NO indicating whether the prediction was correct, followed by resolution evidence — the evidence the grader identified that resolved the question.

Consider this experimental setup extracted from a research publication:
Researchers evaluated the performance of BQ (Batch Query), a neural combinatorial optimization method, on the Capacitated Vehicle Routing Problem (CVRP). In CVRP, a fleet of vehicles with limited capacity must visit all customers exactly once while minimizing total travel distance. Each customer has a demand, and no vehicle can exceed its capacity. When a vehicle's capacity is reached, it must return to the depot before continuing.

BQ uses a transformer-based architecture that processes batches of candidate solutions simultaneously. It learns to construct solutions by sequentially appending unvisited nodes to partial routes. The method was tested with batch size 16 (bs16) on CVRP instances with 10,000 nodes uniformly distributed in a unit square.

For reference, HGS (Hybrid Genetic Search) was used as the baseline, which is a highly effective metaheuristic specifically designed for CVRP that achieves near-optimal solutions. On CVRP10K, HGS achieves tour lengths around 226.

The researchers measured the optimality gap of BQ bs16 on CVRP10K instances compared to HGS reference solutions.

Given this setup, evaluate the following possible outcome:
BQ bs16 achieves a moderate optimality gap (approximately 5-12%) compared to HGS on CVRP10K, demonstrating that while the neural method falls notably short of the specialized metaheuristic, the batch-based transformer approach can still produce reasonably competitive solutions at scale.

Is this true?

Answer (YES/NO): NO